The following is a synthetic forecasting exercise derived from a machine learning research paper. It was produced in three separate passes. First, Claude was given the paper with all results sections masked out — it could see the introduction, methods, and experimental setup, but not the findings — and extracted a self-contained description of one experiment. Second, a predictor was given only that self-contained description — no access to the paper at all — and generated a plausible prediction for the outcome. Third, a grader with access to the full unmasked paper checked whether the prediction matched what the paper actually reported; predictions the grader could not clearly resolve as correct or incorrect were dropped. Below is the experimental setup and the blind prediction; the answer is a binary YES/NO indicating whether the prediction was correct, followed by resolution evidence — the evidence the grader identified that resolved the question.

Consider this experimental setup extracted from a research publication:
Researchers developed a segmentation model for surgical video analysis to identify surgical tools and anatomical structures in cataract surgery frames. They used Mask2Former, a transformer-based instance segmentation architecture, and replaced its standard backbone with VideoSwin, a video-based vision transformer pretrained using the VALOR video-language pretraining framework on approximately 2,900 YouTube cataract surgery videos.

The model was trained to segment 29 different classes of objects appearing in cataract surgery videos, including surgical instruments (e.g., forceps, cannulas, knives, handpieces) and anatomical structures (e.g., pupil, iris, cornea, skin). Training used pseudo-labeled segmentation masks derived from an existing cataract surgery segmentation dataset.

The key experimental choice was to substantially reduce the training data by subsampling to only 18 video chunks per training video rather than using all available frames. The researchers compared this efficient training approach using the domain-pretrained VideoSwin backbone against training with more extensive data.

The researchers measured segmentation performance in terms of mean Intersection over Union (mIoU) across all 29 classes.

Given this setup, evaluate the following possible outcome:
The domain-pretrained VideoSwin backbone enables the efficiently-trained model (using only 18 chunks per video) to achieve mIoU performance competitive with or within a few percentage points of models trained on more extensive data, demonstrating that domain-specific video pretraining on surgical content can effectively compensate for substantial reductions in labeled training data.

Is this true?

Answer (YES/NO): YES